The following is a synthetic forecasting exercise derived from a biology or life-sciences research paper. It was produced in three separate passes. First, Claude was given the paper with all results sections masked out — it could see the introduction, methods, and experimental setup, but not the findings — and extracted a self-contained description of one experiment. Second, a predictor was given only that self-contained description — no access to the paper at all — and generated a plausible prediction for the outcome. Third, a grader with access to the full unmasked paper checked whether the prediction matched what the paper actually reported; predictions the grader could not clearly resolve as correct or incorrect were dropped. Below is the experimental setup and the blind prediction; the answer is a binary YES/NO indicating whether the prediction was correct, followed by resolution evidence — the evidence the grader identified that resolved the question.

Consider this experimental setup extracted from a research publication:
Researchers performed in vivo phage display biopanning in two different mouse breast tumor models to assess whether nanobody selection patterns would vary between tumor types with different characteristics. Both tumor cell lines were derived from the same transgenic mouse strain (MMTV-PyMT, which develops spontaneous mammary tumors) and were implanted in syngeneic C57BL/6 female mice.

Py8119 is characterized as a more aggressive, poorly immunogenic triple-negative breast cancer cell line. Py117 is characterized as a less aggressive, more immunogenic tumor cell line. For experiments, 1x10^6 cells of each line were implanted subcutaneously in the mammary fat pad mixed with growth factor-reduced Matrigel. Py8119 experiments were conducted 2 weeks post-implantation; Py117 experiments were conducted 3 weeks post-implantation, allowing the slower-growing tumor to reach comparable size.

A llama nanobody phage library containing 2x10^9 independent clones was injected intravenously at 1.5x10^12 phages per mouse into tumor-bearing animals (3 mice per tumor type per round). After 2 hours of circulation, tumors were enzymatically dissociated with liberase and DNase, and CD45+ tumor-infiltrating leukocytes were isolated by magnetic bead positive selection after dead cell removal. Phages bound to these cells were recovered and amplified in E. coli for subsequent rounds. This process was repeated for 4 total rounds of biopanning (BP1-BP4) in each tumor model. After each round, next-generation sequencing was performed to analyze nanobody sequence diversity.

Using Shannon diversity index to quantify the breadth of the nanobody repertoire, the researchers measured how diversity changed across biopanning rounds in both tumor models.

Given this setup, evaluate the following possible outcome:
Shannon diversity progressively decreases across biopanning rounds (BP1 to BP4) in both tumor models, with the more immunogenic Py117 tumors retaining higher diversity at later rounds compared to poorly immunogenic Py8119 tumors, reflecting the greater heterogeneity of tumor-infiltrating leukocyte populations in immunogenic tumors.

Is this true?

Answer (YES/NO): NO